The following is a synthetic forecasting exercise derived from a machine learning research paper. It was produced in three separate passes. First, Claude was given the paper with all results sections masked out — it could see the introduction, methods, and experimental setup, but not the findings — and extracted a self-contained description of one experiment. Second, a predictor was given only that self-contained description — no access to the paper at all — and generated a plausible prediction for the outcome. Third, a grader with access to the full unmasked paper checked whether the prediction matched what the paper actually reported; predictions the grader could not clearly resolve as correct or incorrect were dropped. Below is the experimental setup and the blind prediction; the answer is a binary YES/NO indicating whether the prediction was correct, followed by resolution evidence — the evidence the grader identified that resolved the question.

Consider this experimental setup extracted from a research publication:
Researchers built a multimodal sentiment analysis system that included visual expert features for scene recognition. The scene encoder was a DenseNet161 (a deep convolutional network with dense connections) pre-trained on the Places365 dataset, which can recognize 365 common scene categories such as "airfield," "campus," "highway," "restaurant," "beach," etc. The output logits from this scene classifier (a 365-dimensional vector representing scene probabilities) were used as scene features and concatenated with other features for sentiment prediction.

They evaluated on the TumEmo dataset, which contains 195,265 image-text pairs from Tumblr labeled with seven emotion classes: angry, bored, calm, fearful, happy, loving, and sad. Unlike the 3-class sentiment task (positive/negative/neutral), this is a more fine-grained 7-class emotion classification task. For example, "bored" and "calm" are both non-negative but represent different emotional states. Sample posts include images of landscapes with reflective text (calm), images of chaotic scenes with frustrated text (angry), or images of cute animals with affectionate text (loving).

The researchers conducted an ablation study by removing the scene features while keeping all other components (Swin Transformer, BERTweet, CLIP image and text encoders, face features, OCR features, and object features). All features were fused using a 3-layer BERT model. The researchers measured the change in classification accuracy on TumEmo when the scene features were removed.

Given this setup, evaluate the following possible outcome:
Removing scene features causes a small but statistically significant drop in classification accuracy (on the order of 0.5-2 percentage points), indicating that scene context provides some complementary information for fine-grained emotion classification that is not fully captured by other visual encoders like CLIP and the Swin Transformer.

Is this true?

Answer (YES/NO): NO